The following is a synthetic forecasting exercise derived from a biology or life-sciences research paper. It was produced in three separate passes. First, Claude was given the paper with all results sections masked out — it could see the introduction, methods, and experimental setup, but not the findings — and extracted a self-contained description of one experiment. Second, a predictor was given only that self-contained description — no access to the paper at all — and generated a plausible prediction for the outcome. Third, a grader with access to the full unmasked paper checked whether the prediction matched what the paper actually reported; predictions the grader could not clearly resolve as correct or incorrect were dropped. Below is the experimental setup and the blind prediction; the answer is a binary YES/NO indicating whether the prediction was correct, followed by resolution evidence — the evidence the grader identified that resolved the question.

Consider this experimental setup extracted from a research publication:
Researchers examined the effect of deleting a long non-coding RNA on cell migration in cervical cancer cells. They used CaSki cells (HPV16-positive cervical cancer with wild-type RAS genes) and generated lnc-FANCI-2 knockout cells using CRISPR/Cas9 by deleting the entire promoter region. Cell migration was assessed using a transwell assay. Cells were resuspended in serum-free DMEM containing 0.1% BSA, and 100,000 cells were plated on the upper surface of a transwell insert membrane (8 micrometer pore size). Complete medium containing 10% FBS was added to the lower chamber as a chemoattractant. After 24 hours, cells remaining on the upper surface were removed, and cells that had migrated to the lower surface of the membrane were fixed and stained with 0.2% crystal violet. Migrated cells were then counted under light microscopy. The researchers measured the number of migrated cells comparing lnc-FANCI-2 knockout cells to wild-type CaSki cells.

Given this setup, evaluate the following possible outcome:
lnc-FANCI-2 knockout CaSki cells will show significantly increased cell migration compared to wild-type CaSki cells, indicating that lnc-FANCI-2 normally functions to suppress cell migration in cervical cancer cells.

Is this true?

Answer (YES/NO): NO